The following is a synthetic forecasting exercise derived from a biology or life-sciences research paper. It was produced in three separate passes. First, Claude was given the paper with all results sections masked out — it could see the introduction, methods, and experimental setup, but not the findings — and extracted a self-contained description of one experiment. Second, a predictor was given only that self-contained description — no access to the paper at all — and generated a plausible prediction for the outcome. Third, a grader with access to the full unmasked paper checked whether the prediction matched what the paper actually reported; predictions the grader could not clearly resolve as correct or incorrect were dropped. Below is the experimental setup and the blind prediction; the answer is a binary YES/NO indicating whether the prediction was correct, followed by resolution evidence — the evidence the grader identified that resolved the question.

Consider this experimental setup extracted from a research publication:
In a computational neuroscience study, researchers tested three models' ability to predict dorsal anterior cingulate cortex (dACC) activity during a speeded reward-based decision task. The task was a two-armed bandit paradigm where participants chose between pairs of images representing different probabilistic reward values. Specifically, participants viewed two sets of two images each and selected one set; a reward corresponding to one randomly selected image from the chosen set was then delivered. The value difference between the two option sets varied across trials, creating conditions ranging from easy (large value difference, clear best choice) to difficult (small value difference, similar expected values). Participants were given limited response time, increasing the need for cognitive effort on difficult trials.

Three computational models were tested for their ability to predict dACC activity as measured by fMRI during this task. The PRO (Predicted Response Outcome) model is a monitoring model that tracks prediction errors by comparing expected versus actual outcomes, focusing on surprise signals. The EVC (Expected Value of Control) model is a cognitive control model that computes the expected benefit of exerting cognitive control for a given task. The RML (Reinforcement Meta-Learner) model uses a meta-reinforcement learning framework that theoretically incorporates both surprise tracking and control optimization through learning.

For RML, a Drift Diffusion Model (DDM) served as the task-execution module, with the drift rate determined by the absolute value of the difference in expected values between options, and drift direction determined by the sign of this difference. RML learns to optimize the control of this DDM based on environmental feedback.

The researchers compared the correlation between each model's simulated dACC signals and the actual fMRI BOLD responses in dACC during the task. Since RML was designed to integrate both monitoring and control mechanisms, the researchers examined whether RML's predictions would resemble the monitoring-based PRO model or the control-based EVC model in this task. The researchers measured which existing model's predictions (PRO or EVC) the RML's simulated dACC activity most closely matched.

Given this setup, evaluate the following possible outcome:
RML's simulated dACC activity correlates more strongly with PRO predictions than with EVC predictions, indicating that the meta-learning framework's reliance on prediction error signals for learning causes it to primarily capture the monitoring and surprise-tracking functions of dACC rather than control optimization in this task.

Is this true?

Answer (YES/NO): NO